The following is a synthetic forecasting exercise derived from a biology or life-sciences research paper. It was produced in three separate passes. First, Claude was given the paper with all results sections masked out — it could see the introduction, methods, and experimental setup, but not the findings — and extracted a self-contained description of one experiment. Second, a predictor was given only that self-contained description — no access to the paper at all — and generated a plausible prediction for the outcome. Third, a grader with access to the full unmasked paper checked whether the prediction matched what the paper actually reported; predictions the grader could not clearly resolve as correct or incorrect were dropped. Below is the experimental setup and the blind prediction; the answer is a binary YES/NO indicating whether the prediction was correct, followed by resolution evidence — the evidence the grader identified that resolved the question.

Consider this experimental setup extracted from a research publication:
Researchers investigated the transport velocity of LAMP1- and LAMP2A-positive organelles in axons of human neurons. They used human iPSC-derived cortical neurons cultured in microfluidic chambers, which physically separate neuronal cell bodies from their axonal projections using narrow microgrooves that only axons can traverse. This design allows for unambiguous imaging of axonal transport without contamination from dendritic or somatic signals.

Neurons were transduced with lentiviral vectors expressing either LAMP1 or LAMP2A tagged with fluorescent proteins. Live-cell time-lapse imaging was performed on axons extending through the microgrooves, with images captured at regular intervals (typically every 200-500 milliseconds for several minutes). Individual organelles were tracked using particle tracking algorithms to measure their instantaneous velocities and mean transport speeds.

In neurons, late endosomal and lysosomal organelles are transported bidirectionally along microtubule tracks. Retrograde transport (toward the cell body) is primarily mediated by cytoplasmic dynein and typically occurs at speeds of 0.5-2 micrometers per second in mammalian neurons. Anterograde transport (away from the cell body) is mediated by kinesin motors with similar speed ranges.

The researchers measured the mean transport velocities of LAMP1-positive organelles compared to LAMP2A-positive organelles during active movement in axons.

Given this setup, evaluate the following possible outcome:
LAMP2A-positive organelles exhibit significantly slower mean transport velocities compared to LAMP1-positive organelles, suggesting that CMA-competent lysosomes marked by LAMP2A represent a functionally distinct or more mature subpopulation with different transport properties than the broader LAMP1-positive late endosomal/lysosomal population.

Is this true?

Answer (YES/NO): NO